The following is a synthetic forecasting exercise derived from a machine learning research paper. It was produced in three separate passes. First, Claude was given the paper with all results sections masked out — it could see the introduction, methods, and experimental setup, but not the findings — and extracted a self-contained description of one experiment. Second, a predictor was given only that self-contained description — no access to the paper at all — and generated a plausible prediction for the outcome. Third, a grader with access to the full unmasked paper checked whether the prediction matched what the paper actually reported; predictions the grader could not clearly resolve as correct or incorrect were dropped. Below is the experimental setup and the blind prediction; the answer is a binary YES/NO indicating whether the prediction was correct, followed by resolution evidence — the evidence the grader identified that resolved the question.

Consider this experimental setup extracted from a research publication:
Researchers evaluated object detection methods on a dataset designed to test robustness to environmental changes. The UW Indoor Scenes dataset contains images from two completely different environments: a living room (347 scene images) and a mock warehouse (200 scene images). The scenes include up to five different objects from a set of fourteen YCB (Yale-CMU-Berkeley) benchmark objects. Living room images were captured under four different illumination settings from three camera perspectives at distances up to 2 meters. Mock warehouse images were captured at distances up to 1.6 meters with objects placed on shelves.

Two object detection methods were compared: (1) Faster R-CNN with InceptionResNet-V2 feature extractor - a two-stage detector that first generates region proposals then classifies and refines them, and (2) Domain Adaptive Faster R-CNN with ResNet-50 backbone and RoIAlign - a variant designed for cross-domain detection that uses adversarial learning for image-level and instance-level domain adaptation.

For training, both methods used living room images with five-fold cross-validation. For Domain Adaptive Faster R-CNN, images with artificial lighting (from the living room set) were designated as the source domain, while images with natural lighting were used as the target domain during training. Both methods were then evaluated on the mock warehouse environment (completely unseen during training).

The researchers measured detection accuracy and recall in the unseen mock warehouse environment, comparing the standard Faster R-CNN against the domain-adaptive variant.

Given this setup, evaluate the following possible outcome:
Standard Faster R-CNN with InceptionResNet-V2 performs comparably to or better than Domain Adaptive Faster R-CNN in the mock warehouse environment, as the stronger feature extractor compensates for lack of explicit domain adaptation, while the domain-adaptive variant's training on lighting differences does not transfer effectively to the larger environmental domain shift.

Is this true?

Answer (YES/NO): NO